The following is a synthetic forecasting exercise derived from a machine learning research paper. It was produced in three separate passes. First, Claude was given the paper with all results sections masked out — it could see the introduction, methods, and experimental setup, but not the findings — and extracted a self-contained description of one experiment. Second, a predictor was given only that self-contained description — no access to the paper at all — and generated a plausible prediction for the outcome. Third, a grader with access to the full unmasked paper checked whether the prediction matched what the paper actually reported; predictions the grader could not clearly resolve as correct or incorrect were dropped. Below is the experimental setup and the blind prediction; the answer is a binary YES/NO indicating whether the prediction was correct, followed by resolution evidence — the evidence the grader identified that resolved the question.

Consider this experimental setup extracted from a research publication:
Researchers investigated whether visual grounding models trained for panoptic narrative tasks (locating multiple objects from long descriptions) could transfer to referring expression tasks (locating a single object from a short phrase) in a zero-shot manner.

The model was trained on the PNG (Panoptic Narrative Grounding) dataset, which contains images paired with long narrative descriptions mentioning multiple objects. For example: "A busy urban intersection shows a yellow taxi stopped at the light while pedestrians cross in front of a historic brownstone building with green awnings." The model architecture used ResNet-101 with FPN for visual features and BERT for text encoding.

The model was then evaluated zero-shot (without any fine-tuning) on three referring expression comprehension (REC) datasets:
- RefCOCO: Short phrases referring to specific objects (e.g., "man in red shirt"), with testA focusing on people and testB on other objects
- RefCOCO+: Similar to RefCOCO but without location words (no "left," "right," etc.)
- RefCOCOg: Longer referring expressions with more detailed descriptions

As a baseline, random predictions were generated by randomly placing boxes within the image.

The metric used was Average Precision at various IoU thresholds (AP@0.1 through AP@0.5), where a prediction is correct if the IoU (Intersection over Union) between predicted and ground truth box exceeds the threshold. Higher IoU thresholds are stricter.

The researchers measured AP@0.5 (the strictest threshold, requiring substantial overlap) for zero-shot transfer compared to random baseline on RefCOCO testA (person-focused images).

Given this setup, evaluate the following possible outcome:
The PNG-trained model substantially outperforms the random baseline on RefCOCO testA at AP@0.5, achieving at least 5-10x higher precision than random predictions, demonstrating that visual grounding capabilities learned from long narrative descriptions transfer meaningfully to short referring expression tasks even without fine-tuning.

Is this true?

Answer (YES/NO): YES